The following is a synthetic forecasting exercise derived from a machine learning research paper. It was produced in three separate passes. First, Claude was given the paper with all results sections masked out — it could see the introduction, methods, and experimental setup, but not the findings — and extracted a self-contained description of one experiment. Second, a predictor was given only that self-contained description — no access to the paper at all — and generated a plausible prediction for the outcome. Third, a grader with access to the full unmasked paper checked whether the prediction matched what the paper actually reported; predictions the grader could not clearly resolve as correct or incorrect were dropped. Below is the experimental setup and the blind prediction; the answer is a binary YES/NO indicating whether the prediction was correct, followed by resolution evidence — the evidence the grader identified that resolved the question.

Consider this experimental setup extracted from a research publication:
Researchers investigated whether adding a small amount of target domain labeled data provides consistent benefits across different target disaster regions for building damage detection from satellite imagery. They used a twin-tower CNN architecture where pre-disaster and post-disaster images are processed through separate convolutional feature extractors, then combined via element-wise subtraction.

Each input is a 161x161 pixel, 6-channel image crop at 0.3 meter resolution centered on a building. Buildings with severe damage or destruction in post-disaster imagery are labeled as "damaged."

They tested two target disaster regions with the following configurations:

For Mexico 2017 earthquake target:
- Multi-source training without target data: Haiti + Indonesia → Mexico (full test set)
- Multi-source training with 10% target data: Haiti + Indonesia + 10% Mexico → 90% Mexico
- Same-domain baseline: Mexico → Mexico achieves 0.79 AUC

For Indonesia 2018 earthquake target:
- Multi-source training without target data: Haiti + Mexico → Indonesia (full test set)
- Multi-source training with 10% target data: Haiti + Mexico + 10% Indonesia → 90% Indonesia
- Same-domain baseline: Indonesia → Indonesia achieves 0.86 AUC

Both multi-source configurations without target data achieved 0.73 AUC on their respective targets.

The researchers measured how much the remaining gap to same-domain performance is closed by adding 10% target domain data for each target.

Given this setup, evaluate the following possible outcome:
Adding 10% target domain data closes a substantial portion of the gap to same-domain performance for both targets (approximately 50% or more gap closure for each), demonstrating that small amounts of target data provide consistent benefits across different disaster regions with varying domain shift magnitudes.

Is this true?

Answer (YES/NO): YES